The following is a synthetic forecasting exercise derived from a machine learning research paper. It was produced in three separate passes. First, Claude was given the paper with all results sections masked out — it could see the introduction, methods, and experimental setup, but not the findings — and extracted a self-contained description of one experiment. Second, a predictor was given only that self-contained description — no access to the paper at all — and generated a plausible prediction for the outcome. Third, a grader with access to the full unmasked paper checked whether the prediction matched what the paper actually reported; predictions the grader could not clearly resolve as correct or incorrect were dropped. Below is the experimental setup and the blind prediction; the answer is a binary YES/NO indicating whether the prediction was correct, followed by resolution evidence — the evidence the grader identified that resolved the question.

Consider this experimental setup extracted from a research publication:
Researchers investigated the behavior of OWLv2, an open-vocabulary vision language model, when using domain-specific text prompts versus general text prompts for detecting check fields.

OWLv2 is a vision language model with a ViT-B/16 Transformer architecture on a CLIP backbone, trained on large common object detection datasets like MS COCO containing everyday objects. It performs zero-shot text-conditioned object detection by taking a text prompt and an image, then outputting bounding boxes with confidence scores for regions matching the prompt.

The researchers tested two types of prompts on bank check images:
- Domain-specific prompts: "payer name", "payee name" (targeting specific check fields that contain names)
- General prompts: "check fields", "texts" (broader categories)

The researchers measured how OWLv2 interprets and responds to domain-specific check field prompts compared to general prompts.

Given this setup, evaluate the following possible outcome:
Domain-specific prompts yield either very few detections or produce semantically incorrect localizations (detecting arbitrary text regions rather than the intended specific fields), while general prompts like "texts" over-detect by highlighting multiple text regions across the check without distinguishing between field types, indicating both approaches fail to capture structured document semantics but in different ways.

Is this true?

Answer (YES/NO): NO